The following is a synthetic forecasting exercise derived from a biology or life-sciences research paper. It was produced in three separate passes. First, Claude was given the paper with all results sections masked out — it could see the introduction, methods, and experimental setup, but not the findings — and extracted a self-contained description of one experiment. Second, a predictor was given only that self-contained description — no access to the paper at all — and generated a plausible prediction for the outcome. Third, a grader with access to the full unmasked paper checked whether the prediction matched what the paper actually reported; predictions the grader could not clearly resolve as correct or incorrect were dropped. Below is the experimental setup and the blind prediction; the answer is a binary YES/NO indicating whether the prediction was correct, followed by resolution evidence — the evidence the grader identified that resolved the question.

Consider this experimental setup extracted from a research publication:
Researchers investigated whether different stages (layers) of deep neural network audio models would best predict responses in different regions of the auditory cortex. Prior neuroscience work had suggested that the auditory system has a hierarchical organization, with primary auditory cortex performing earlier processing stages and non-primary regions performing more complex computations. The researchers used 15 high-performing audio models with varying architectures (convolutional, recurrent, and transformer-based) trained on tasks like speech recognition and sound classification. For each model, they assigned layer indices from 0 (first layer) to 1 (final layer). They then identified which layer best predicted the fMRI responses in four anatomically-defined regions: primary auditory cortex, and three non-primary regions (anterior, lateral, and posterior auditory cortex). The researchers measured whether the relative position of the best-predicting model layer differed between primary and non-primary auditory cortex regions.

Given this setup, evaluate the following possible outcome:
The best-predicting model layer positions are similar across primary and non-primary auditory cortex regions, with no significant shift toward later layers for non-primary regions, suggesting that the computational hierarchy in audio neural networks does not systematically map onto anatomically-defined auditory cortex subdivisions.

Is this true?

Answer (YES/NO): NO